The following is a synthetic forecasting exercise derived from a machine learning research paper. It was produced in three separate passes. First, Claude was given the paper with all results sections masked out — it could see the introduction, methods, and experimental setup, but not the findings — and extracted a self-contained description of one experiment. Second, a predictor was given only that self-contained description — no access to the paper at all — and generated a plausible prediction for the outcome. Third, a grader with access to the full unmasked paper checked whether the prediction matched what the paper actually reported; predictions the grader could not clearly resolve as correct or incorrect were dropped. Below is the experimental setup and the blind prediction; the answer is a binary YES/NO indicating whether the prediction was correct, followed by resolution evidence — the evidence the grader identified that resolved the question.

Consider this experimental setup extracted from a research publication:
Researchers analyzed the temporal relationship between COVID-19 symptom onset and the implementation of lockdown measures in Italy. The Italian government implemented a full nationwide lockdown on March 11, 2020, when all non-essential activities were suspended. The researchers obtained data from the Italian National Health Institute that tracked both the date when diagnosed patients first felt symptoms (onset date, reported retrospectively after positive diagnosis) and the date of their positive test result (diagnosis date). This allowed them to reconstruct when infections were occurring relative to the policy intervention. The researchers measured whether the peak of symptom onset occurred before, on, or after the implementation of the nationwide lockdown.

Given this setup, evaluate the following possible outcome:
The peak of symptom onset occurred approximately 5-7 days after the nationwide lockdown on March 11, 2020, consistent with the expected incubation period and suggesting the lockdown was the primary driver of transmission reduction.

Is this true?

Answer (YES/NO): NO